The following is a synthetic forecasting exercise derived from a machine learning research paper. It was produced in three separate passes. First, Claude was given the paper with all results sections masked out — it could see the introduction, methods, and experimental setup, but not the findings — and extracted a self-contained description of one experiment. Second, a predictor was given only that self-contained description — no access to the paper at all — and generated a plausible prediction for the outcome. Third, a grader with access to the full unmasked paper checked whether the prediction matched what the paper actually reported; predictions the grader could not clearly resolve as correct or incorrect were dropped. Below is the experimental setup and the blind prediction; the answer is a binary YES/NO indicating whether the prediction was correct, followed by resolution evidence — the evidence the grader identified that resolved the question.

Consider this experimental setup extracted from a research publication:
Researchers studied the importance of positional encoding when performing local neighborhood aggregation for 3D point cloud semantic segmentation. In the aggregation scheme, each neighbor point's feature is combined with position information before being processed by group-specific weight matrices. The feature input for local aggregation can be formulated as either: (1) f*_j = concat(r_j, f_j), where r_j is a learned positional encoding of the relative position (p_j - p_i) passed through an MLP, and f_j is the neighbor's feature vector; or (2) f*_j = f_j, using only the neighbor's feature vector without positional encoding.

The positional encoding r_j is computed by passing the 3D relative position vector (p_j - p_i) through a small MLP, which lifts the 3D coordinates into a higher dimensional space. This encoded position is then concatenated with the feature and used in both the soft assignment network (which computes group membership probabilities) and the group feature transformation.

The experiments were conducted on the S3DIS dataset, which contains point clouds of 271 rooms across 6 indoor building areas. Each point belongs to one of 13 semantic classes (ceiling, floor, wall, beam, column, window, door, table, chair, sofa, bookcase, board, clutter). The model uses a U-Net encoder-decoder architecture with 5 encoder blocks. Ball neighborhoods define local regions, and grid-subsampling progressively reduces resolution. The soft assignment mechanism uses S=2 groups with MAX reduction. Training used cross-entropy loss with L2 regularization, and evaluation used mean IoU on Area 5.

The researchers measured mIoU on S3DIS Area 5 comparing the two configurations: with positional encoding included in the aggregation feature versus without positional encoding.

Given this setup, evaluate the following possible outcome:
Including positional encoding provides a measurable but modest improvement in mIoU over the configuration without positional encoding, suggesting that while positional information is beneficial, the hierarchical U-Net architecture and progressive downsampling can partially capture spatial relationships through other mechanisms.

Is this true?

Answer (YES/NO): NO